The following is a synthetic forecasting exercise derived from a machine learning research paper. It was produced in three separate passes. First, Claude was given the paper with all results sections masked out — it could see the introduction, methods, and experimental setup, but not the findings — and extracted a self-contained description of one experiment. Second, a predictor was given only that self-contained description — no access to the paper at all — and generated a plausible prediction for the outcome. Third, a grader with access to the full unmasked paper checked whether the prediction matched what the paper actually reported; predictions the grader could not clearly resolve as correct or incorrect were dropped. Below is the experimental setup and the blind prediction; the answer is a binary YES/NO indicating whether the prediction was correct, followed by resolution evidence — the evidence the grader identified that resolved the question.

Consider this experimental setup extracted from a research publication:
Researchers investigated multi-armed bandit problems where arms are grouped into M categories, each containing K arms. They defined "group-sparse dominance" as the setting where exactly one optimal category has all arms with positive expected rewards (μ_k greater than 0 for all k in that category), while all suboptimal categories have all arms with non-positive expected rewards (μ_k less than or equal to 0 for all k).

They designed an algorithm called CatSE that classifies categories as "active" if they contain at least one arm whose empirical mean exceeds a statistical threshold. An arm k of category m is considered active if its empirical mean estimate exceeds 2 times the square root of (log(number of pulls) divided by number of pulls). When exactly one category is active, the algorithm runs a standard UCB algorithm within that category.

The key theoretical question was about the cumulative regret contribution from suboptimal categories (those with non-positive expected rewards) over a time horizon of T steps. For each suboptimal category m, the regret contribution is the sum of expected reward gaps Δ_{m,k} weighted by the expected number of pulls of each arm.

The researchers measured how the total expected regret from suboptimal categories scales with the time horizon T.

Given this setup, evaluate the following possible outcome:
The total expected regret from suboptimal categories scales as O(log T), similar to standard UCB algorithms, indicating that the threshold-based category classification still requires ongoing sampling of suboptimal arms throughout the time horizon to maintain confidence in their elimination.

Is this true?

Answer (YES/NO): NO